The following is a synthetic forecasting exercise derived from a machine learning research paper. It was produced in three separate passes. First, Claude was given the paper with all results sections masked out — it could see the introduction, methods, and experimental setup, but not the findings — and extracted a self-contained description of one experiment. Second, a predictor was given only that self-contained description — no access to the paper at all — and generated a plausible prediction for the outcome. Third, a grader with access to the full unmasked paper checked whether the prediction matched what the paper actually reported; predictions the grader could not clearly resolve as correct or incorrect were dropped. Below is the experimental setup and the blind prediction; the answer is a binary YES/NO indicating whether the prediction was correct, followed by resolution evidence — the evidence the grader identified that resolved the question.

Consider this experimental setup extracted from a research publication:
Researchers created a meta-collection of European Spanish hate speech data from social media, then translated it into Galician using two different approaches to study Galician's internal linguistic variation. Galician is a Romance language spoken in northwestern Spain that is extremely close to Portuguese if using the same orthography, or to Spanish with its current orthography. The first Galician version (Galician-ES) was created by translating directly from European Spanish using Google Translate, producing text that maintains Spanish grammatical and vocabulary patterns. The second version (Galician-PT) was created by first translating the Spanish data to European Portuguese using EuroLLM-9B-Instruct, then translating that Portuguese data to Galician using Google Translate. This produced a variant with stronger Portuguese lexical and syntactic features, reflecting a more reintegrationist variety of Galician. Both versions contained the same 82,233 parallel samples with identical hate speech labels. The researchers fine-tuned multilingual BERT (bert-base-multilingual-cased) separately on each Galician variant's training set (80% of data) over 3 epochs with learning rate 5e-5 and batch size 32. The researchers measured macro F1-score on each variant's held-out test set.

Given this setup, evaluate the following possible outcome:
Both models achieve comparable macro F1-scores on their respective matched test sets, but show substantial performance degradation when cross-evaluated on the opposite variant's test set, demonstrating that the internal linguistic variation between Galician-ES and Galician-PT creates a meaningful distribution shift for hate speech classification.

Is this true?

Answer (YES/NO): NO